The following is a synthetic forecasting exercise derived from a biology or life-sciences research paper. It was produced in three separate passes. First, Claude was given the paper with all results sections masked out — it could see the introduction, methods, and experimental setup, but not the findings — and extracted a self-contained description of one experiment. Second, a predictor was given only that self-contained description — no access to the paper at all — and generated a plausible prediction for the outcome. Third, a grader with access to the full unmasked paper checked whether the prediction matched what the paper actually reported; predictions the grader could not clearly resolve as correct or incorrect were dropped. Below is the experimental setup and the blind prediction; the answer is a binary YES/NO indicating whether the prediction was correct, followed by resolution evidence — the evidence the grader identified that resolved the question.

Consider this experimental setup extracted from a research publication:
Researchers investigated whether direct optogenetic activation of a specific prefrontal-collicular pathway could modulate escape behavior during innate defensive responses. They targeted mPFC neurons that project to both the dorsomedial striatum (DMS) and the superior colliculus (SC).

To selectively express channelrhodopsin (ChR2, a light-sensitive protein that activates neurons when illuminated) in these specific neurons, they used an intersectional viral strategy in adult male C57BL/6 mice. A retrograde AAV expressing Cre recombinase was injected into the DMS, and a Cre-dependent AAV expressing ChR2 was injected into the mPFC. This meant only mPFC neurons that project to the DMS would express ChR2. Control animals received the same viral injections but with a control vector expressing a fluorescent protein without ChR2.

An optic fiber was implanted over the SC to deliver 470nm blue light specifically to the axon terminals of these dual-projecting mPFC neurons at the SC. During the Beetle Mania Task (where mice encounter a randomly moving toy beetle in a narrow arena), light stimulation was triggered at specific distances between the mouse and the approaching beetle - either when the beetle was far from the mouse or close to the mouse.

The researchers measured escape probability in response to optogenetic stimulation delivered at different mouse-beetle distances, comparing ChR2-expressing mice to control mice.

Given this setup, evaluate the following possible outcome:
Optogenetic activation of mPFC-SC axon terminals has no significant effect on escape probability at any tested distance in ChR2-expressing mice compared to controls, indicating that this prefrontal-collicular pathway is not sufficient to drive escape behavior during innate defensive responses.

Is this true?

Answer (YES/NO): NO